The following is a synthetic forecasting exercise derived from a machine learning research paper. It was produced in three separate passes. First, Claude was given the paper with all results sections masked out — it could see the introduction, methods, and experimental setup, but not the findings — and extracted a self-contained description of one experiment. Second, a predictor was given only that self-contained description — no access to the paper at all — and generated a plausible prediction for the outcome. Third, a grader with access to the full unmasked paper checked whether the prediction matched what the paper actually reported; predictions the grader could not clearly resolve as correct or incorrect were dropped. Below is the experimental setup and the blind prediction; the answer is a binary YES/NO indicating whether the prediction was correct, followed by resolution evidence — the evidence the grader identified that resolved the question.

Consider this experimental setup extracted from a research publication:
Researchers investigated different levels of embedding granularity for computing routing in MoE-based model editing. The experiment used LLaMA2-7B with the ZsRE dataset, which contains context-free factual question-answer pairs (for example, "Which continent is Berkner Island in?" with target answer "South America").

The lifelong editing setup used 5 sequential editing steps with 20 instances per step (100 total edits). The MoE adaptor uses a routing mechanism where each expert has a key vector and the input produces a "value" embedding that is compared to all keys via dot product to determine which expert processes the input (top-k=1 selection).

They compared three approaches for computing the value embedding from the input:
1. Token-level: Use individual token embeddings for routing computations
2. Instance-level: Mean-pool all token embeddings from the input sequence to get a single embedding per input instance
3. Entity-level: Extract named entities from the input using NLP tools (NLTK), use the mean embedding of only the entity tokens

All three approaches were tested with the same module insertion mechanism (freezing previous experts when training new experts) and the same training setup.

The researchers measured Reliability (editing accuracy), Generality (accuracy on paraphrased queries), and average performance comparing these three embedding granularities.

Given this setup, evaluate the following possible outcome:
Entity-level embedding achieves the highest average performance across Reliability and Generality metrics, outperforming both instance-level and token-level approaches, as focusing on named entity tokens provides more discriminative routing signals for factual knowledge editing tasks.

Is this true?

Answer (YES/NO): NO